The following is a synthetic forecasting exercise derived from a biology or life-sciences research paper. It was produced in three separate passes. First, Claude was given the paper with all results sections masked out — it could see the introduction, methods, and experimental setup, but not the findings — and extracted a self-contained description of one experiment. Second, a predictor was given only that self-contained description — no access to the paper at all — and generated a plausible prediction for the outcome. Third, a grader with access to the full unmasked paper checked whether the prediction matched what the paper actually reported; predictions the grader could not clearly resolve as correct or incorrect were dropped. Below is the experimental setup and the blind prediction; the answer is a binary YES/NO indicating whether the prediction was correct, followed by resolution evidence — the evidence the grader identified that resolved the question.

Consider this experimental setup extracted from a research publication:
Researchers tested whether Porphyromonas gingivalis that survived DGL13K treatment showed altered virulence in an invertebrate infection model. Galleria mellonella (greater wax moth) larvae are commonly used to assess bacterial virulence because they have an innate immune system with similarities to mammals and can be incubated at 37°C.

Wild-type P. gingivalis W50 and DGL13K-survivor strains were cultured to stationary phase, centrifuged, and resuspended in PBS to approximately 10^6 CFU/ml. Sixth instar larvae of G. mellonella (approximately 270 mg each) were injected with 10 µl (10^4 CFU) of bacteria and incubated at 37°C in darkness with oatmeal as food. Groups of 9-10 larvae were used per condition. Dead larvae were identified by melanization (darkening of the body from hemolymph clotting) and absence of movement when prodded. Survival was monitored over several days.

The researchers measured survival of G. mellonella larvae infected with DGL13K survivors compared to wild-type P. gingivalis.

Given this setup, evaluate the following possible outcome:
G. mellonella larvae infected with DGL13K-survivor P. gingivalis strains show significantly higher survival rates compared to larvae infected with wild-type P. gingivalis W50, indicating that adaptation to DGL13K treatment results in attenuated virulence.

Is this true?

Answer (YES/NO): NO